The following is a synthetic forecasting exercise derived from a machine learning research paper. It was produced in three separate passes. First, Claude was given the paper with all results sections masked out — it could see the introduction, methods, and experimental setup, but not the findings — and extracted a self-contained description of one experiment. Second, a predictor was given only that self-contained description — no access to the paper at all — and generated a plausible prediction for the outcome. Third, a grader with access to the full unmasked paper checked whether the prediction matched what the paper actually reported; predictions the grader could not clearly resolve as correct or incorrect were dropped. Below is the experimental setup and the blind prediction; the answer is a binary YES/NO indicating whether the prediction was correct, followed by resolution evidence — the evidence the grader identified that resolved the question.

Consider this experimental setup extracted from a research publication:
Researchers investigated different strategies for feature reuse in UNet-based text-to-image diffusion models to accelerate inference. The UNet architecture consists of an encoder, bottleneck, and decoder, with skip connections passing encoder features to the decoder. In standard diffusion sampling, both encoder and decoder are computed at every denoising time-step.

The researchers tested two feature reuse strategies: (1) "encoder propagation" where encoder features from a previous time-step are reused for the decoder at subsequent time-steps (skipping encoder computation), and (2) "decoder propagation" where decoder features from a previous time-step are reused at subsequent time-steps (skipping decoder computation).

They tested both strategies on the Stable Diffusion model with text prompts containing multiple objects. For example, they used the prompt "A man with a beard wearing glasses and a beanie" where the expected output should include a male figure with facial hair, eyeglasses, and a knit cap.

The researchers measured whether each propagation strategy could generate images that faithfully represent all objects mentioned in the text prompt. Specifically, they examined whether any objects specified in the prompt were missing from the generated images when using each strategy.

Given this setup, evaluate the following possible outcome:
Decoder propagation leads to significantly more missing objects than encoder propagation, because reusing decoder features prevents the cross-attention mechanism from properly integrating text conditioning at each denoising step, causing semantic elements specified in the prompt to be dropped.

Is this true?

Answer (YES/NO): YES